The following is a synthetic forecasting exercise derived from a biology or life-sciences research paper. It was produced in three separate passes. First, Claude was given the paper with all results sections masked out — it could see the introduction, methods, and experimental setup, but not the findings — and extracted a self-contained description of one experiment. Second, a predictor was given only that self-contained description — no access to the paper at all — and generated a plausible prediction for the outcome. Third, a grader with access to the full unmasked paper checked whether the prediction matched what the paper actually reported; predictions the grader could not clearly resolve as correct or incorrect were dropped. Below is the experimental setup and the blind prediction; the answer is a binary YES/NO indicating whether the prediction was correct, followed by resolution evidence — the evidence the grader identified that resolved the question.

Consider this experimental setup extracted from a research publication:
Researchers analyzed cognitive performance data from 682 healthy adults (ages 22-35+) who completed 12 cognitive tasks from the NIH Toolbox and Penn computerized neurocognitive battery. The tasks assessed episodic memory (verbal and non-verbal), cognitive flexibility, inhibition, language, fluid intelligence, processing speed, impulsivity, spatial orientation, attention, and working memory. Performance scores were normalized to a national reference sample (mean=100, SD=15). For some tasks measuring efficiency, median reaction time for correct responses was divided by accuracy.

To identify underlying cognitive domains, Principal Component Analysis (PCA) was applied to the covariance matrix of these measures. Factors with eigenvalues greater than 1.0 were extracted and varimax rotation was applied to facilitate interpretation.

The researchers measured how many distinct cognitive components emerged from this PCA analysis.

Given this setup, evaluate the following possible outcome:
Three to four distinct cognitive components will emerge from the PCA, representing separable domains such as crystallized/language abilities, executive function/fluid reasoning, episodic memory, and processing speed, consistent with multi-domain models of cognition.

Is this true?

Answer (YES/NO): YES